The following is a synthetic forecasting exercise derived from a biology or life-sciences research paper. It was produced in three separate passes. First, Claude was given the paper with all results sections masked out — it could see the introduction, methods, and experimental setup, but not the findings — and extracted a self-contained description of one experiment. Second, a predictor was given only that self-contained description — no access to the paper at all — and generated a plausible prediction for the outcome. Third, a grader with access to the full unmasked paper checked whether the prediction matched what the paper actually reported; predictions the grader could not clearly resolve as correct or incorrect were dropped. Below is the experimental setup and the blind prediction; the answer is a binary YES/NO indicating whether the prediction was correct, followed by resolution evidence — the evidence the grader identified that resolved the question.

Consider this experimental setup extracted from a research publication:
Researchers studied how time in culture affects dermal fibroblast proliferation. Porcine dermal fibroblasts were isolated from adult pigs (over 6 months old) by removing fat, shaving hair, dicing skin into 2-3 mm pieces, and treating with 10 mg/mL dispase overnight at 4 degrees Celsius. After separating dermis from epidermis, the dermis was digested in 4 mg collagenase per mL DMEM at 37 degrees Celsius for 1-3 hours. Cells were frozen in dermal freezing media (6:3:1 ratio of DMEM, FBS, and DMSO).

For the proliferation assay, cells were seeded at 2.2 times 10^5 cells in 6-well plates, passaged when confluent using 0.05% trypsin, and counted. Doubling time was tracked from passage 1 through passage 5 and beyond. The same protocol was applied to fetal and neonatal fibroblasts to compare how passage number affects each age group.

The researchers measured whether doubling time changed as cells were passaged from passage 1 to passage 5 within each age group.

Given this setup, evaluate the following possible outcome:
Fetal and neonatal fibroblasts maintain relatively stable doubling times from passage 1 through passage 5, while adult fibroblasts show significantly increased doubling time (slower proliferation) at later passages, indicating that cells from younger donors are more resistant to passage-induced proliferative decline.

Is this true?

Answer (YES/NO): NO